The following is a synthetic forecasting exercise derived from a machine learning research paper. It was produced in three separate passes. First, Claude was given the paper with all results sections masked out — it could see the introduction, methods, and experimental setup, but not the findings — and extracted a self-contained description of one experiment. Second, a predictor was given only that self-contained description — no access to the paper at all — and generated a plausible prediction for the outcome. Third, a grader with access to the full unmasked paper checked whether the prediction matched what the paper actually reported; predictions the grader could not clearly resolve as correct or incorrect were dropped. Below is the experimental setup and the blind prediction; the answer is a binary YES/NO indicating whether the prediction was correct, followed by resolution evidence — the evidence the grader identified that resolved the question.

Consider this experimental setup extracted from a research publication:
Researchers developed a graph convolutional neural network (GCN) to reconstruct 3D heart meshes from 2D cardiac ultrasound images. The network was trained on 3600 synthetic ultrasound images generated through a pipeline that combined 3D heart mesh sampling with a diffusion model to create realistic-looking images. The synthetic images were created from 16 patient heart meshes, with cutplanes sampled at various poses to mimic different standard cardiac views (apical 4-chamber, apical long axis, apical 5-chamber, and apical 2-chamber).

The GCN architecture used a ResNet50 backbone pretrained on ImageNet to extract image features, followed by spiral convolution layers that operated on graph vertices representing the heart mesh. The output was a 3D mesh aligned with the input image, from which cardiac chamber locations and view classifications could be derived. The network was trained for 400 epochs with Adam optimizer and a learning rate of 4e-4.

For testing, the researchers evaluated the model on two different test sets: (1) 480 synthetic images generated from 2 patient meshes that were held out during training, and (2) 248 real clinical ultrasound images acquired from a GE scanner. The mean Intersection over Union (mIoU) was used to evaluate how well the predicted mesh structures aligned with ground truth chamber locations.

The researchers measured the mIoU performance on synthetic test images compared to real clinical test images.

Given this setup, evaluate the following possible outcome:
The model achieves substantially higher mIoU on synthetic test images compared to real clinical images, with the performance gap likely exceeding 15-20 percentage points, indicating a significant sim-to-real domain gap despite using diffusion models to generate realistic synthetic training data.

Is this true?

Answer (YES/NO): NO